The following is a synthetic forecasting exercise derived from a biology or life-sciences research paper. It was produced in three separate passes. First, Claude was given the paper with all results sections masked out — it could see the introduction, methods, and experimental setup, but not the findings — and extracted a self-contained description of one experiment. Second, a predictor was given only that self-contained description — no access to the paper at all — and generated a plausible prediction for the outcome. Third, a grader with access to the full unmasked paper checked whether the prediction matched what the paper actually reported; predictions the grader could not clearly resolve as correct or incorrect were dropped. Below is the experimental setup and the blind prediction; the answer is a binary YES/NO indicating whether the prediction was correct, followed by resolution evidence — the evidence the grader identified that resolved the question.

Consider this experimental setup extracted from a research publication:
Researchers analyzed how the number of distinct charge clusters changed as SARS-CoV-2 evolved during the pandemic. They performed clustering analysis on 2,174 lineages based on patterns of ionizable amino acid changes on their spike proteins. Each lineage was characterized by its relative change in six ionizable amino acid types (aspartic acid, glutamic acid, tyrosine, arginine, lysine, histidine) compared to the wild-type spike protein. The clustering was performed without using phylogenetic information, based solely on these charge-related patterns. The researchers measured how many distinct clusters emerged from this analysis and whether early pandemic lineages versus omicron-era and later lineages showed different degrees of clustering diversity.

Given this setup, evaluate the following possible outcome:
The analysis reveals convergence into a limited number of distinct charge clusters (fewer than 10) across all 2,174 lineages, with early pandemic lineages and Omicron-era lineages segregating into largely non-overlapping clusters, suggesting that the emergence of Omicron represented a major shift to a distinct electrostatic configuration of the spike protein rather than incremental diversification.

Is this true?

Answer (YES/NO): NO